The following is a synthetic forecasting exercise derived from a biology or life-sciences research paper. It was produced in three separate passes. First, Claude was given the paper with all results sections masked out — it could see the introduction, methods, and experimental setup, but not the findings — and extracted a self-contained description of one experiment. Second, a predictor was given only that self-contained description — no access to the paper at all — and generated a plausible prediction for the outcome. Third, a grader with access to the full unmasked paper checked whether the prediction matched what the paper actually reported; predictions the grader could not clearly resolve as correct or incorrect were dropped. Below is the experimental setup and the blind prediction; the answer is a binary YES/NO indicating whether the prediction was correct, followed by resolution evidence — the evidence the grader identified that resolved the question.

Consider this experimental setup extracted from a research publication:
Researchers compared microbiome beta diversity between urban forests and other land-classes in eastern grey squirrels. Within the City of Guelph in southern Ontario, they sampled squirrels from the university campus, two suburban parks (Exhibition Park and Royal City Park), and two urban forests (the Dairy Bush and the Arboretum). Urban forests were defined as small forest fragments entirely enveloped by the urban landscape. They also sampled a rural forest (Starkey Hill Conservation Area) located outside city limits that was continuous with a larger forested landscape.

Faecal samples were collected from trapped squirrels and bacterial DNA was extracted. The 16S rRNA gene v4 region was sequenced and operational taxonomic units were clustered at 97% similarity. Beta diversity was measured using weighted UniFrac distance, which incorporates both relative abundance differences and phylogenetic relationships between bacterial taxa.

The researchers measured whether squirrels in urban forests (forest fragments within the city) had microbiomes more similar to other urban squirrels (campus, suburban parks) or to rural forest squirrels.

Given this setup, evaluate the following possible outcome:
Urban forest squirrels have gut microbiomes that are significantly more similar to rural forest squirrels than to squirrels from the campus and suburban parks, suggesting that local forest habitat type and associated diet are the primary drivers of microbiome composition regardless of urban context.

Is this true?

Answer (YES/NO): YES